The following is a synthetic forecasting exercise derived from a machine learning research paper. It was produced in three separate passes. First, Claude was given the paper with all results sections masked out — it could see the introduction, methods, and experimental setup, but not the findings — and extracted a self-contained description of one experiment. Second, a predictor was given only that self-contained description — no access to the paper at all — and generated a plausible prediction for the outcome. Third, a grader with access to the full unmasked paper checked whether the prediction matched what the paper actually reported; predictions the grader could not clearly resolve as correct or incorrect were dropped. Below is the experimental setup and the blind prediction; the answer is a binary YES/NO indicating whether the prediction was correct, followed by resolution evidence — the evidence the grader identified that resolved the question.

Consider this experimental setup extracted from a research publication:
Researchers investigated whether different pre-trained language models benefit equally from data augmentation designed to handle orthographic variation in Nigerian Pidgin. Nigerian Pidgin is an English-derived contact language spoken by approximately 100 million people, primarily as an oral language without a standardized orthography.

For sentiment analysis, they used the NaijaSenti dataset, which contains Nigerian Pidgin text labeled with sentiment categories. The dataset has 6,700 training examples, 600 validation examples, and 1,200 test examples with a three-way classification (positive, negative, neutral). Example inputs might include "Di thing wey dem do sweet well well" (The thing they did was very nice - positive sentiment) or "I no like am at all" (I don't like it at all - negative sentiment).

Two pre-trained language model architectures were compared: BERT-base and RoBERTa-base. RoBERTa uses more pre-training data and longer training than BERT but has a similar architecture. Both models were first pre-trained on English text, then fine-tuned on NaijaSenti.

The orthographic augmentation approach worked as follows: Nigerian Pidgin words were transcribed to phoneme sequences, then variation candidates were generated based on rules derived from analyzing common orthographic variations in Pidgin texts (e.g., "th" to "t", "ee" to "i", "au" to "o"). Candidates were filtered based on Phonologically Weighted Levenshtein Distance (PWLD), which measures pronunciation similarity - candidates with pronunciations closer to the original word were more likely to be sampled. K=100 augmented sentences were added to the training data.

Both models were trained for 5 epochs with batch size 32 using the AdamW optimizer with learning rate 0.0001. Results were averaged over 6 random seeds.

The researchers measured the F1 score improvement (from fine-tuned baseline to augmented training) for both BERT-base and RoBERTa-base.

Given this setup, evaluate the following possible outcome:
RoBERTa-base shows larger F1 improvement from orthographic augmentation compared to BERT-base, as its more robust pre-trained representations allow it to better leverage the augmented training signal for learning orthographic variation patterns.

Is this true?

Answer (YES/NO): YES